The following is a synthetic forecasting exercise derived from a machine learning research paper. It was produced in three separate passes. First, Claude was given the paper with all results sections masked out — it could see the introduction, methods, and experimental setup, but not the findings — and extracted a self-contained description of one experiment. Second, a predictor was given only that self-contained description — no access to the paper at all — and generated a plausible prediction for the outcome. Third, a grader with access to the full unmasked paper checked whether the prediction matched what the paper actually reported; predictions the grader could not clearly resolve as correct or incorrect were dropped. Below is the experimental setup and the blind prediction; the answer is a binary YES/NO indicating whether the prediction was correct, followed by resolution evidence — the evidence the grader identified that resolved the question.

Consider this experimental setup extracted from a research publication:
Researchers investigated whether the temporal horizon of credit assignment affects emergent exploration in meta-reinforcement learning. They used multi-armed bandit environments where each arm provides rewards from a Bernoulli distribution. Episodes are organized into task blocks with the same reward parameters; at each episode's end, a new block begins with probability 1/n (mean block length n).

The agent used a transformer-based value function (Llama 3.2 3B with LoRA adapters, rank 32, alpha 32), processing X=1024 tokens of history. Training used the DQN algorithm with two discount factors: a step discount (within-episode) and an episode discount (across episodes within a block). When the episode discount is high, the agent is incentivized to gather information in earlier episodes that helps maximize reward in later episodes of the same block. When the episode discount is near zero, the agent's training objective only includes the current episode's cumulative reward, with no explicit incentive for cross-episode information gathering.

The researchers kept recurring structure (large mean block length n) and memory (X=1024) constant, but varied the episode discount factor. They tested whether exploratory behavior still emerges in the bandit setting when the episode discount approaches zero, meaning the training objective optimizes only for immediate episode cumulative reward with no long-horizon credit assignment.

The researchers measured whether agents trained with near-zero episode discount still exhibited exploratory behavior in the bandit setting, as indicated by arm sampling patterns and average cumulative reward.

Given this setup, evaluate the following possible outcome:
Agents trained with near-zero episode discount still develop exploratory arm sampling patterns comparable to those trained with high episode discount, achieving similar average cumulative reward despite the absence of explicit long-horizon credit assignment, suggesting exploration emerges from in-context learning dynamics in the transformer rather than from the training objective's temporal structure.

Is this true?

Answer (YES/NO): YES